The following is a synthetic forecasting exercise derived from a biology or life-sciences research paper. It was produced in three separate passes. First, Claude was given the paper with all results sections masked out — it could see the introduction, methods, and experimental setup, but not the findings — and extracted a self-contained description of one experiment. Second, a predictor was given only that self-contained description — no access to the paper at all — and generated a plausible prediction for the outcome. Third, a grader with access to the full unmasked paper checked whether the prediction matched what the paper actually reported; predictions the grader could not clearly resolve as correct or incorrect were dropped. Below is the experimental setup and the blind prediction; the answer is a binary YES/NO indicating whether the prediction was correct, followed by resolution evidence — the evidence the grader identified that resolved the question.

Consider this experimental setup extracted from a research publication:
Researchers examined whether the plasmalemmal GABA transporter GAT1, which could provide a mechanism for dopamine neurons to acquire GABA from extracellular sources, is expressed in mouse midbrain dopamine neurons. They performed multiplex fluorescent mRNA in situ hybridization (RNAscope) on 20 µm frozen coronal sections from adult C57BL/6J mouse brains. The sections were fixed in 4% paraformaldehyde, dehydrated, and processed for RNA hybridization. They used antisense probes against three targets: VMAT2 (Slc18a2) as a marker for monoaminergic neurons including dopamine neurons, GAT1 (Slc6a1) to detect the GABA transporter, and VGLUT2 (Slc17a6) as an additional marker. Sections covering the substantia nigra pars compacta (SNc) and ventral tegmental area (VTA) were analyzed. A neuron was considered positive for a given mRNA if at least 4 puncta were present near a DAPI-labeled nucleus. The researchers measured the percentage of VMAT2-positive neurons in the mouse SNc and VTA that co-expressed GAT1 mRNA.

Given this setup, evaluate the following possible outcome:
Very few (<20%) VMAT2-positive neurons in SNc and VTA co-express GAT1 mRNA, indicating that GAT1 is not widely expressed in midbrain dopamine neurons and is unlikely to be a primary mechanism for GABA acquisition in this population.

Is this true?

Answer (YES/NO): NO